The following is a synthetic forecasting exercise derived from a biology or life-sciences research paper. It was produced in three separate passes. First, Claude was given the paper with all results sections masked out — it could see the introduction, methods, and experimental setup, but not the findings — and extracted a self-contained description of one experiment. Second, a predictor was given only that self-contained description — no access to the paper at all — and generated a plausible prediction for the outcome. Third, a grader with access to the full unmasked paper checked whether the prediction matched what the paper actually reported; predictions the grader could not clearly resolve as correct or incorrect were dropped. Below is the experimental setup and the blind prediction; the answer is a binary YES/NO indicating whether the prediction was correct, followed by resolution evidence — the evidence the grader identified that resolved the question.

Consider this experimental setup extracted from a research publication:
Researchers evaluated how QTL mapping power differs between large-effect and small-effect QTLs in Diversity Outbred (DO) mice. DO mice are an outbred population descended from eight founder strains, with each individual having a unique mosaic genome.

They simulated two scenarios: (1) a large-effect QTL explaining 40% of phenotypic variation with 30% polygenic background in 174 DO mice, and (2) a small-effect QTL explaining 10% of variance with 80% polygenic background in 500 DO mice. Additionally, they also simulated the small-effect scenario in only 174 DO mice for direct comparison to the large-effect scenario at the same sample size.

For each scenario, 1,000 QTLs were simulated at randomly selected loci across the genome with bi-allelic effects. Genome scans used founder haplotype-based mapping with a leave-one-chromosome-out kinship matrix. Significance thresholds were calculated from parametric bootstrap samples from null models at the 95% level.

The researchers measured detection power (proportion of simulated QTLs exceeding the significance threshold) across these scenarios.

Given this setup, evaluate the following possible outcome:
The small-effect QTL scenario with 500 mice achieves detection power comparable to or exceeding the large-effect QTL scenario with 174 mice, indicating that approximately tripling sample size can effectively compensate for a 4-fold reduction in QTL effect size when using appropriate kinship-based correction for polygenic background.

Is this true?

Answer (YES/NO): YES